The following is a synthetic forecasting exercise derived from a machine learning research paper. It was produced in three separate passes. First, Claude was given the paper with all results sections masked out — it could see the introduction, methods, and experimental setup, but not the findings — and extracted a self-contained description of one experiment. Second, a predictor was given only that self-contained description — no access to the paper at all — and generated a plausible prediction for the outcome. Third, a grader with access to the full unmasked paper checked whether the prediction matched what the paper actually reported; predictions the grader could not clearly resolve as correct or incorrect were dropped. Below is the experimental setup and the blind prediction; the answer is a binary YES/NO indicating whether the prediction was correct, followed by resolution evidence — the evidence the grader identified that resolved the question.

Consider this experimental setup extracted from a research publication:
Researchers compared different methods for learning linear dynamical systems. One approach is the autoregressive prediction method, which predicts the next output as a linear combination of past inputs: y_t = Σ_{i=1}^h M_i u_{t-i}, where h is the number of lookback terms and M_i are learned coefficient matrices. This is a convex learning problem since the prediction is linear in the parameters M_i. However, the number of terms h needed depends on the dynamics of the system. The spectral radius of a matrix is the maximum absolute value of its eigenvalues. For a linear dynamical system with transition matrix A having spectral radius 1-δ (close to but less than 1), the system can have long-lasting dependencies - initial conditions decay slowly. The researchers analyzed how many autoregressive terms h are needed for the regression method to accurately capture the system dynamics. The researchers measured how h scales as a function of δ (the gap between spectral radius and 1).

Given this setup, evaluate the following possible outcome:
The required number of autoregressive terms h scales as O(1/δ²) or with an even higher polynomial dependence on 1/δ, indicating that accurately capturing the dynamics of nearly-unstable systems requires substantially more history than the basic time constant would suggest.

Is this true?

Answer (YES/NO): NO